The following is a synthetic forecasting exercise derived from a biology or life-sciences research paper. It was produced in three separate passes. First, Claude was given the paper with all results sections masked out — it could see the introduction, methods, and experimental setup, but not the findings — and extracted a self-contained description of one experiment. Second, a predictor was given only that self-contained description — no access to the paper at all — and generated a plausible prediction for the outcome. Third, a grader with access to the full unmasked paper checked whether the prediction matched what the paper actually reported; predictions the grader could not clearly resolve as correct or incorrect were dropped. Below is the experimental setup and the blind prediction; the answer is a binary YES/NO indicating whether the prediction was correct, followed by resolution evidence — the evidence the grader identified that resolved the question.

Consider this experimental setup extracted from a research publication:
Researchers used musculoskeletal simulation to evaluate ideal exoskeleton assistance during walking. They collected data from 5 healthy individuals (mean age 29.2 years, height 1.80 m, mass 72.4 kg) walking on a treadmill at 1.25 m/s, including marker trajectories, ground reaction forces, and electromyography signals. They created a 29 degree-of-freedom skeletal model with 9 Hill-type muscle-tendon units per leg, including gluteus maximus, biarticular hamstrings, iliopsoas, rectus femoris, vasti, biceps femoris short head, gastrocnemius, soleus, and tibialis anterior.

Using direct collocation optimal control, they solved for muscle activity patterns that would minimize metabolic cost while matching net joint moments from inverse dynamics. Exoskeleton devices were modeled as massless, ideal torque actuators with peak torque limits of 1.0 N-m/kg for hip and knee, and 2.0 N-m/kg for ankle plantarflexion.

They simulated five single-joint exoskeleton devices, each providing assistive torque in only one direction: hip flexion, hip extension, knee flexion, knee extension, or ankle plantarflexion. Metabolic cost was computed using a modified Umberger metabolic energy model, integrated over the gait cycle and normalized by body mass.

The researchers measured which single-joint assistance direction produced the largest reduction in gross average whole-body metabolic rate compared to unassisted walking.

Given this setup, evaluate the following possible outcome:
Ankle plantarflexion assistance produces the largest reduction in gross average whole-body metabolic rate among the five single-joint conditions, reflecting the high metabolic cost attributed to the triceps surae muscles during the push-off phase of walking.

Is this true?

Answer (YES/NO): NO